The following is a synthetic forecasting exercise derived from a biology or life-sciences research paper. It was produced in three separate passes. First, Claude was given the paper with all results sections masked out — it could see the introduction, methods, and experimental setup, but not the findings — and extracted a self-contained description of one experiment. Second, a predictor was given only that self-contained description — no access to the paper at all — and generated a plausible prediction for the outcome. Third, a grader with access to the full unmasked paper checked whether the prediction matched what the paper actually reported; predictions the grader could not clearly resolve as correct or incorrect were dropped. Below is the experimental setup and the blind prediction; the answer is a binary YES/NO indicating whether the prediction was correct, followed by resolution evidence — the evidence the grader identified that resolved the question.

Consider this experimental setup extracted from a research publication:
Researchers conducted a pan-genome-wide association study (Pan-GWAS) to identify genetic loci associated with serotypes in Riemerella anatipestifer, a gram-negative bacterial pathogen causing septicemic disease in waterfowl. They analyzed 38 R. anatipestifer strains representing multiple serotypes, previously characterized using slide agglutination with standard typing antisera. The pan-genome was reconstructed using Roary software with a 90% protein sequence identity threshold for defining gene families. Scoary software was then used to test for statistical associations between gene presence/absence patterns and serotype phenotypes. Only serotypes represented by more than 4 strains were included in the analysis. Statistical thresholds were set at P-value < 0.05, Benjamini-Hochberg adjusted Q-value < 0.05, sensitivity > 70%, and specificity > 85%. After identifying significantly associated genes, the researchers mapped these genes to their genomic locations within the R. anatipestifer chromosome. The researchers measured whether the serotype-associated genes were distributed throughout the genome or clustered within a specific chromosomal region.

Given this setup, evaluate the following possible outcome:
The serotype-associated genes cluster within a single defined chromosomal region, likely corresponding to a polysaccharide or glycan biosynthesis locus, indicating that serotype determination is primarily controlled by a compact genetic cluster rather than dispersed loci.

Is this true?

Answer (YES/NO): YES